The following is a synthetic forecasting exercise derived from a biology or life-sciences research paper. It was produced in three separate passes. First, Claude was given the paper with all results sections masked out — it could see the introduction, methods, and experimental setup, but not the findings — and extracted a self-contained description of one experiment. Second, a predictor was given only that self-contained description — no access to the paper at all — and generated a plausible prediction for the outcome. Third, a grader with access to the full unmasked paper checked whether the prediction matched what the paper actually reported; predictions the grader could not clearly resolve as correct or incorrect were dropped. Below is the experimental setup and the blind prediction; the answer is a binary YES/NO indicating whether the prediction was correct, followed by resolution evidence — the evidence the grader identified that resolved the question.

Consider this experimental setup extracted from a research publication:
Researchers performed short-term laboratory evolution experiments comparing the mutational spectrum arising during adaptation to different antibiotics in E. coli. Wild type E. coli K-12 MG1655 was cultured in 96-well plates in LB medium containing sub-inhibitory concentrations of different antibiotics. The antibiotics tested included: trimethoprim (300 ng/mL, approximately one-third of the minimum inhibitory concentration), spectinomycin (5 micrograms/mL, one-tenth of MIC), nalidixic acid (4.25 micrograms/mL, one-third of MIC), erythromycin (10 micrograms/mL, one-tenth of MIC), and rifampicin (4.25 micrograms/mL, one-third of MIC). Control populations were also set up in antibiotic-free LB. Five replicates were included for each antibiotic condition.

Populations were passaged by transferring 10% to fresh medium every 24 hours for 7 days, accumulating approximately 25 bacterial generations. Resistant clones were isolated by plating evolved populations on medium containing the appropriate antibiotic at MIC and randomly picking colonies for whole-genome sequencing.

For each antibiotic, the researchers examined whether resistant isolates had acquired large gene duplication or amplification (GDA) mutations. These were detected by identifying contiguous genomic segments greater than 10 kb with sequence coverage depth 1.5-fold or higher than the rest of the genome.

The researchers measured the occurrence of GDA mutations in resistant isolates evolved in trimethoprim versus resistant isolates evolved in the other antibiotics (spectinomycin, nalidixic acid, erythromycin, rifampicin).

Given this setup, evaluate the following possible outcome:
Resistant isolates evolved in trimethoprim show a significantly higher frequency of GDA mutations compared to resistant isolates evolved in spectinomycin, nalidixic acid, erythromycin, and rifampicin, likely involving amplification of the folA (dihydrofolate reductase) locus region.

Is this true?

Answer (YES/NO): YES